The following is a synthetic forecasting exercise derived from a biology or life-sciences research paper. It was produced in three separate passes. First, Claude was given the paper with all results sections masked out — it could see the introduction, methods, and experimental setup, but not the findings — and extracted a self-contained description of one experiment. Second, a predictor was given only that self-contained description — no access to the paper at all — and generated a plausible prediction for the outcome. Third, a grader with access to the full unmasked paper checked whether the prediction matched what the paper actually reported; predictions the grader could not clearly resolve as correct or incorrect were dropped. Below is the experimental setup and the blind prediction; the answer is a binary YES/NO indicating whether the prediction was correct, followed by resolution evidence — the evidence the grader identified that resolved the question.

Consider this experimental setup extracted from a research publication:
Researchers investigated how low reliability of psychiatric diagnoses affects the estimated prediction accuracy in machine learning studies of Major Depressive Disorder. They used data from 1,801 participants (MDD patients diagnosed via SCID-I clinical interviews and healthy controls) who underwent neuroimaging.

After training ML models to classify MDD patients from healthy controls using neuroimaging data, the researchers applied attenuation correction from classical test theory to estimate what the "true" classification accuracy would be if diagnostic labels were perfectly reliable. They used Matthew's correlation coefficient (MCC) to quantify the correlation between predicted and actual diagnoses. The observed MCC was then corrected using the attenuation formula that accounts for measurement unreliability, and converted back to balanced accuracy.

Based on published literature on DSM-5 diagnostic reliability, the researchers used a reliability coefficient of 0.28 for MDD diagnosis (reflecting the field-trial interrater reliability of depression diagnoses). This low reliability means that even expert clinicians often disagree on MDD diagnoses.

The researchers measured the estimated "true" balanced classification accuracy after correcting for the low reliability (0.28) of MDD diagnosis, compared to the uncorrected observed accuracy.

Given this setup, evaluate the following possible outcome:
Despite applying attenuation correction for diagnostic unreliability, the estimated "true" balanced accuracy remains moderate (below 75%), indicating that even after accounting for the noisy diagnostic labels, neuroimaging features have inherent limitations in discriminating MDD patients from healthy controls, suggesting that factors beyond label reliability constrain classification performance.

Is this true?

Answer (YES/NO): YES